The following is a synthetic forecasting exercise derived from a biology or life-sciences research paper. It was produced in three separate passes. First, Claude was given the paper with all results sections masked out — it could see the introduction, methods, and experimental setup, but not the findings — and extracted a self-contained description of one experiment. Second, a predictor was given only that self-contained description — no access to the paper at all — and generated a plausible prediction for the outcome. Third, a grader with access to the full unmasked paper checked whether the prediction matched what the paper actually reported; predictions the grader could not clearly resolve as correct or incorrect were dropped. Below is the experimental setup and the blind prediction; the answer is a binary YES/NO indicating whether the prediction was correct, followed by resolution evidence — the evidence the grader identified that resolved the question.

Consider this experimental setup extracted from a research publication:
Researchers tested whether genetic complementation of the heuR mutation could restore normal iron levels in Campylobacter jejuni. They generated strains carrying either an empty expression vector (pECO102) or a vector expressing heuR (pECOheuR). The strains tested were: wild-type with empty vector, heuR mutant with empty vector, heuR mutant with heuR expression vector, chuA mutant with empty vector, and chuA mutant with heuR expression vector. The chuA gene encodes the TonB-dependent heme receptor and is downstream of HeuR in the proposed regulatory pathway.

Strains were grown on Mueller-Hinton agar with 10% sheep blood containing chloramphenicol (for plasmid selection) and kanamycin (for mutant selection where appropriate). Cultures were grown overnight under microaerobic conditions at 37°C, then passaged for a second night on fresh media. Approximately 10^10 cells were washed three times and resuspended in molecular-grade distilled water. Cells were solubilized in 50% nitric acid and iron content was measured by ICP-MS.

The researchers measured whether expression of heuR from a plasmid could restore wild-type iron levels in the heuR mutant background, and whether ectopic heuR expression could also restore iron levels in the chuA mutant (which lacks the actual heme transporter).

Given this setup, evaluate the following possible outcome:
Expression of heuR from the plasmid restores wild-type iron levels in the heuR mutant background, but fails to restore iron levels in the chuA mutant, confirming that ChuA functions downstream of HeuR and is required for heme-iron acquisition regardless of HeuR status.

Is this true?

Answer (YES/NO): YES